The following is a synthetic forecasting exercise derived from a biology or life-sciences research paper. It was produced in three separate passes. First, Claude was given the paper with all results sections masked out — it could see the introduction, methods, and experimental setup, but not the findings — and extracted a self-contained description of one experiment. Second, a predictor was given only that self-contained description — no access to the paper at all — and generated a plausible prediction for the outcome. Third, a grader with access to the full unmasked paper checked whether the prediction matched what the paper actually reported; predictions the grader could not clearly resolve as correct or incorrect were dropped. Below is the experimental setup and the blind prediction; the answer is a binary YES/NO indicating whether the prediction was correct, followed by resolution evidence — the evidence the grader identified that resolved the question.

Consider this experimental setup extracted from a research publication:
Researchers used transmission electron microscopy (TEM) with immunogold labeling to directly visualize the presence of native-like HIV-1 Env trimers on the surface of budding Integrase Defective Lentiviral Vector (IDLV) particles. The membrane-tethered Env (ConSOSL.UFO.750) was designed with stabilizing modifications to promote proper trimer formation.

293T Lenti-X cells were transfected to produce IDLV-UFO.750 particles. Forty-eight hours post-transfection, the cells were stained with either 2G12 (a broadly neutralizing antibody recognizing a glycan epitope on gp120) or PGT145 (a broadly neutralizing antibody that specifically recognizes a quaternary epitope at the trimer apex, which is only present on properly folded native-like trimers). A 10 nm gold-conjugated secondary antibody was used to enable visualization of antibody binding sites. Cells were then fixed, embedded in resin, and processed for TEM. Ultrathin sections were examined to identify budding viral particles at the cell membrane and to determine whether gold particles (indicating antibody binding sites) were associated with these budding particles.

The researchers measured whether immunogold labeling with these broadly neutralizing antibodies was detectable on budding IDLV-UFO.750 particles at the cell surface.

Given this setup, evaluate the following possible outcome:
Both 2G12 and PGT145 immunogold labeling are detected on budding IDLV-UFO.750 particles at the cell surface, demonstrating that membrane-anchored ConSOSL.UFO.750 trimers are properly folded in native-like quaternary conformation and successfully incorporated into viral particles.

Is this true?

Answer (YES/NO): YES